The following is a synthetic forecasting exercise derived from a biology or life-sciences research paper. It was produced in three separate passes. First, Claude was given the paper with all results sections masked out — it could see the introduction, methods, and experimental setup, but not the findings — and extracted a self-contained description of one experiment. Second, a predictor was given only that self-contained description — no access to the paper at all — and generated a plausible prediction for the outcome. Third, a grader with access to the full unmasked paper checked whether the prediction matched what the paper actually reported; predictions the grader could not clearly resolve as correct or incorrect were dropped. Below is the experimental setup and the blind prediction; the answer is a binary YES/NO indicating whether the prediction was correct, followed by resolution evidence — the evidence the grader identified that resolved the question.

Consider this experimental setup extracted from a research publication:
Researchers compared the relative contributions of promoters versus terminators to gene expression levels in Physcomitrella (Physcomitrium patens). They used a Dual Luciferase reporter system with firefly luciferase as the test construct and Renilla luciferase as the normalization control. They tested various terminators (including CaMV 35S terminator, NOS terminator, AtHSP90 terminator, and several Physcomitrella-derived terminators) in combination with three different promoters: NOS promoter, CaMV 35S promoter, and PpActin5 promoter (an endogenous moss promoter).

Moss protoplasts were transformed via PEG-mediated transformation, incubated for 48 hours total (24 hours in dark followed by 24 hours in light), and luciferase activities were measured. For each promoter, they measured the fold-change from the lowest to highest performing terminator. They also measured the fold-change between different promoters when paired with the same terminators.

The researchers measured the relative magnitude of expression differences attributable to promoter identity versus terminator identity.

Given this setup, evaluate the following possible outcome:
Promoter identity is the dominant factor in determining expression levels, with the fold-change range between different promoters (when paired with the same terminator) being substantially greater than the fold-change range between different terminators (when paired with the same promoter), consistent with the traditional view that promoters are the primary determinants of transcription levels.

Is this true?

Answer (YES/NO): YES